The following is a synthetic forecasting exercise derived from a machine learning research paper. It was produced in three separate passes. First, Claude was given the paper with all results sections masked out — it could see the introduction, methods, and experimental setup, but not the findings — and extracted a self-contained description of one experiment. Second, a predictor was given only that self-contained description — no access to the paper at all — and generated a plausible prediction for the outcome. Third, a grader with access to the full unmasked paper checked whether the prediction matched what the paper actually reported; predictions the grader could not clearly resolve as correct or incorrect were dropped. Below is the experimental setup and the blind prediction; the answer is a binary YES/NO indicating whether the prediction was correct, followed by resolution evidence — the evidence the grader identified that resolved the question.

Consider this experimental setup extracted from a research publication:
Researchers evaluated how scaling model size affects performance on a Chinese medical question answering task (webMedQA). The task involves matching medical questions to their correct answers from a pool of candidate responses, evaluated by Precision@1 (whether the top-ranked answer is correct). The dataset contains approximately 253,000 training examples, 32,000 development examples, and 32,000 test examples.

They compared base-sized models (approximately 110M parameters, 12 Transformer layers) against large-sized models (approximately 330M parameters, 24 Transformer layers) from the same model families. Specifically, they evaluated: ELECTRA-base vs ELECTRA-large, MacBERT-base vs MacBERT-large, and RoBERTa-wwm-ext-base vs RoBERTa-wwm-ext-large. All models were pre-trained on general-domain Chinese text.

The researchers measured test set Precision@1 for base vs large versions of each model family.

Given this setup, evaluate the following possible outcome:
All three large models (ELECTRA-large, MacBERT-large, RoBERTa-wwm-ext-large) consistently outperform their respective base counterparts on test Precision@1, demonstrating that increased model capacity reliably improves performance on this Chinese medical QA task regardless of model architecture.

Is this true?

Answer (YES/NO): NO